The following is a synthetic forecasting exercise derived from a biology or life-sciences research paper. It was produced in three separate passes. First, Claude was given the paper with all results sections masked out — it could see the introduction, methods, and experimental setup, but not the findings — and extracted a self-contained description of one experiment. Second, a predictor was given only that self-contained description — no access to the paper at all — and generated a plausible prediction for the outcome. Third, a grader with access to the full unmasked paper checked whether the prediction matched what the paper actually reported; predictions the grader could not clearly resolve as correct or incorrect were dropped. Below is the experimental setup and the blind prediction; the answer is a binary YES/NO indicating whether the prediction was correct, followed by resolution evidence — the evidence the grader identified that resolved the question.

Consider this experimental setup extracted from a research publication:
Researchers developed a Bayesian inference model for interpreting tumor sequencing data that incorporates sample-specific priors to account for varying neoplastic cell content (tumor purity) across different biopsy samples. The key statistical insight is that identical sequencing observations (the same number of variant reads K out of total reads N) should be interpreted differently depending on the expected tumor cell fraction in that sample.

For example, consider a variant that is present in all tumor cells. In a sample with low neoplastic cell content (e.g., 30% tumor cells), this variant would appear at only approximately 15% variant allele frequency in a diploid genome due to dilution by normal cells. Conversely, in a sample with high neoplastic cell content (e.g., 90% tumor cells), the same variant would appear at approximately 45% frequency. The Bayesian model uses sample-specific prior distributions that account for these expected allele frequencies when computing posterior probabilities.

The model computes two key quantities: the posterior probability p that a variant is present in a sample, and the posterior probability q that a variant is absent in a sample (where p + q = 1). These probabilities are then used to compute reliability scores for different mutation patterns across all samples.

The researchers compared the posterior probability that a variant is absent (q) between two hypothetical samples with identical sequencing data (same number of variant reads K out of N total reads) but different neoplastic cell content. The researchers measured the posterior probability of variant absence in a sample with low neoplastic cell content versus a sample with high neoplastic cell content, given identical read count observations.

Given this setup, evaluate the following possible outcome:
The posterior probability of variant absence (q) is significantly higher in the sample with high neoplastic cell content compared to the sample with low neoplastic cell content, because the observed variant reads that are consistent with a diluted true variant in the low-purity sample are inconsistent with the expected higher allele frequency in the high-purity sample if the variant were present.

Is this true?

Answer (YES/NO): YES